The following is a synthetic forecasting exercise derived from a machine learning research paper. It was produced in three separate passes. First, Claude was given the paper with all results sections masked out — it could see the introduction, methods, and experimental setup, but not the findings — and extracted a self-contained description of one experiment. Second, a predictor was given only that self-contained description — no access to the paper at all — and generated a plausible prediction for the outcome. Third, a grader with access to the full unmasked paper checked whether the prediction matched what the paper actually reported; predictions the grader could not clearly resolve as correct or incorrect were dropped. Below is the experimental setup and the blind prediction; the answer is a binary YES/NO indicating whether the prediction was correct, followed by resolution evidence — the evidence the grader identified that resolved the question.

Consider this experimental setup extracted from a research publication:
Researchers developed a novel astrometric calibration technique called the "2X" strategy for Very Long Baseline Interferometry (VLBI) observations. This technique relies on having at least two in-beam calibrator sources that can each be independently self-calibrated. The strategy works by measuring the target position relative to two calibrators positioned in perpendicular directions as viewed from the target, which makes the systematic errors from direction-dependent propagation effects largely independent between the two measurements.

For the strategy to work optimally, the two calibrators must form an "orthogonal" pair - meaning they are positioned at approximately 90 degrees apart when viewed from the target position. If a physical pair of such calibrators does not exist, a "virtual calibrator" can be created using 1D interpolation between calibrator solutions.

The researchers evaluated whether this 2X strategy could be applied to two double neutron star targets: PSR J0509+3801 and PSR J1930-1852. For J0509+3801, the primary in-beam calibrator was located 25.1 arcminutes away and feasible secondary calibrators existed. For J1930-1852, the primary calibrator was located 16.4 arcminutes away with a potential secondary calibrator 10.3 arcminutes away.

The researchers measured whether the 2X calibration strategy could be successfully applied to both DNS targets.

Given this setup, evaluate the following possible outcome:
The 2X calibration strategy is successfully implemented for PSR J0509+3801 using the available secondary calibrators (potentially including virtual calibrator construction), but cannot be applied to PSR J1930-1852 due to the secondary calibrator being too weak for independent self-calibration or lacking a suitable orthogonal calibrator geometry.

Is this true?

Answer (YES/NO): NO